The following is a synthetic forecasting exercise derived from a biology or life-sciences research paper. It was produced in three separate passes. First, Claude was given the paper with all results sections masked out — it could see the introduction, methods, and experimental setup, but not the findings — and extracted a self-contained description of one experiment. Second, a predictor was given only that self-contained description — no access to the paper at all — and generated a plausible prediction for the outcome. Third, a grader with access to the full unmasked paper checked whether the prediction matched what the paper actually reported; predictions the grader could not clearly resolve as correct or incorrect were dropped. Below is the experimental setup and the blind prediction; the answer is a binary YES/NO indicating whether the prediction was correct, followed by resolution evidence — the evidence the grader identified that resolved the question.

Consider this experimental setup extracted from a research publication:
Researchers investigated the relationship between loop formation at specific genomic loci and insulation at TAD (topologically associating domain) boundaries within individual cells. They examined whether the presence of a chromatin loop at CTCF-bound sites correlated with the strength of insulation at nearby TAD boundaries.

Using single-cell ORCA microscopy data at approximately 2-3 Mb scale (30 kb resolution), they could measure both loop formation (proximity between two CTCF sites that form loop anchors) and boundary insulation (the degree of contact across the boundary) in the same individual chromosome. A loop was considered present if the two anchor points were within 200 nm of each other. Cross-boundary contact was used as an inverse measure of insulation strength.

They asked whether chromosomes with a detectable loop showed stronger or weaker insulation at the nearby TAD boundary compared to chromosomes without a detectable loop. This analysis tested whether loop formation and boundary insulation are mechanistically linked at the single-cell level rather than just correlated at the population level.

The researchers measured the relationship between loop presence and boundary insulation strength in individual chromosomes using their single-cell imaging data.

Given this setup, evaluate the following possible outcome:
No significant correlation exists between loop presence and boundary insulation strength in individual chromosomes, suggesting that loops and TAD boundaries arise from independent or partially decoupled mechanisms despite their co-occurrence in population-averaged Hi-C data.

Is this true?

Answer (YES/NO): NO